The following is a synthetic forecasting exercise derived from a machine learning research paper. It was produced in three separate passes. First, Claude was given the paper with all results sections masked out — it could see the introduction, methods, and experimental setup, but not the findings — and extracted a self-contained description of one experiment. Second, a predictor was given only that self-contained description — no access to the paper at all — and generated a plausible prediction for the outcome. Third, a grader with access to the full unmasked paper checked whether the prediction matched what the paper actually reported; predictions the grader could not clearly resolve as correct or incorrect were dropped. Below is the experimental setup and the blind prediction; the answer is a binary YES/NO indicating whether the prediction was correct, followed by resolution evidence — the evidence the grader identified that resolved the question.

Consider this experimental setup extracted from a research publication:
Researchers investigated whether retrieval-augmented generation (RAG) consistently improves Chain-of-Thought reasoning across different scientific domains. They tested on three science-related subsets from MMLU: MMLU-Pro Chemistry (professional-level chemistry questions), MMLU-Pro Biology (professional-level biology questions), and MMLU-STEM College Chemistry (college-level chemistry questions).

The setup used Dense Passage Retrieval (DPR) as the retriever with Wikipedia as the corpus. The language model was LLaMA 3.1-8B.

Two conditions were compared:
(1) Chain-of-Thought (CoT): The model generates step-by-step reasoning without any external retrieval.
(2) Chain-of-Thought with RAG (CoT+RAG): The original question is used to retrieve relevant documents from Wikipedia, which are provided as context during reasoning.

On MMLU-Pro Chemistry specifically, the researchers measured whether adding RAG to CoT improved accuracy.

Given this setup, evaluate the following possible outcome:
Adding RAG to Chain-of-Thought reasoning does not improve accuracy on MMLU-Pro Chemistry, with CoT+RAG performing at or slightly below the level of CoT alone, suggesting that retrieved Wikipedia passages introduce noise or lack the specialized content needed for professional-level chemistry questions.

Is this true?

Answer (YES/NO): YES